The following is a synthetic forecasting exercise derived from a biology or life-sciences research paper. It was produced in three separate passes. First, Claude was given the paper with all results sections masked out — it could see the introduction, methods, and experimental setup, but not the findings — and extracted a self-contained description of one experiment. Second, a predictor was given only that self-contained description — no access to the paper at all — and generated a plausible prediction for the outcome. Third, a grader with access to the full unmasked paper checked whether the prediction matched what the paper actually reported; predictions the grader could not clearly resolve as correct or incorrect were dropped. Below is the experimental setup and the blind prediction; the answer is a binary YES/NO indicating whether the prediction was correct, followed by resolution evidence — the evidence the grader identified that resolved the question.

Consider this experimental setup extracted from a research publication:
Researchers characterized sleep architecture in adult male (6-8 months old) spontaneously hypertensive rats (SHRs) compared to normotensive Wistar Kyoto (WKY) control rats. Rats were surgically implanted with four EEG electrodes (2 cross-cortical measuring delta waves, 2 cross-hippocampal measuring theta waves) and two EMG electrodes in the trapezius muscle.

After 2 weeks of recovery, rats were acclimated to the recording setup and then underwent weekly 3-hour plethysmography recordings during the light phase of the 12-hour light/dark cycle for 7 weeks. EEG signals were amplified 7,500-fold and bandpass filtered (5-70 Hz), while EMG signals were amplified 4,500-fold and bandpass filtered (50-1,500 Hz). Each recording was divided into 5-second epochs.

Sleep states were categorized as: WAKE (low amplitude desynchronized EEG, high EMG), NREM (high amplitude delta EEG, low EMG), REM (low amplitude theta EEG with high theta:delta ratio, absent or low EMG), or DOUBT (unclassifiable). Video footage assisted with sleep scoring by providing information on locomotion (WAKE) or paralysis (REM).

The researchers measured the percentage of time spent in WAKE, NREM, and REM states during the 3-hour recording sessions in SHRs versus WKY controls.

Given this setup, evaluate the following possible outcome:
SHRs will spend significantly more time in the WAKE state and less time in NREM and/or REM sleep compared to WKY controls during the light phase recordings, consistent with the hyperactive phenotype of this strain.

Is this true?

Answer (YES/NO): NO